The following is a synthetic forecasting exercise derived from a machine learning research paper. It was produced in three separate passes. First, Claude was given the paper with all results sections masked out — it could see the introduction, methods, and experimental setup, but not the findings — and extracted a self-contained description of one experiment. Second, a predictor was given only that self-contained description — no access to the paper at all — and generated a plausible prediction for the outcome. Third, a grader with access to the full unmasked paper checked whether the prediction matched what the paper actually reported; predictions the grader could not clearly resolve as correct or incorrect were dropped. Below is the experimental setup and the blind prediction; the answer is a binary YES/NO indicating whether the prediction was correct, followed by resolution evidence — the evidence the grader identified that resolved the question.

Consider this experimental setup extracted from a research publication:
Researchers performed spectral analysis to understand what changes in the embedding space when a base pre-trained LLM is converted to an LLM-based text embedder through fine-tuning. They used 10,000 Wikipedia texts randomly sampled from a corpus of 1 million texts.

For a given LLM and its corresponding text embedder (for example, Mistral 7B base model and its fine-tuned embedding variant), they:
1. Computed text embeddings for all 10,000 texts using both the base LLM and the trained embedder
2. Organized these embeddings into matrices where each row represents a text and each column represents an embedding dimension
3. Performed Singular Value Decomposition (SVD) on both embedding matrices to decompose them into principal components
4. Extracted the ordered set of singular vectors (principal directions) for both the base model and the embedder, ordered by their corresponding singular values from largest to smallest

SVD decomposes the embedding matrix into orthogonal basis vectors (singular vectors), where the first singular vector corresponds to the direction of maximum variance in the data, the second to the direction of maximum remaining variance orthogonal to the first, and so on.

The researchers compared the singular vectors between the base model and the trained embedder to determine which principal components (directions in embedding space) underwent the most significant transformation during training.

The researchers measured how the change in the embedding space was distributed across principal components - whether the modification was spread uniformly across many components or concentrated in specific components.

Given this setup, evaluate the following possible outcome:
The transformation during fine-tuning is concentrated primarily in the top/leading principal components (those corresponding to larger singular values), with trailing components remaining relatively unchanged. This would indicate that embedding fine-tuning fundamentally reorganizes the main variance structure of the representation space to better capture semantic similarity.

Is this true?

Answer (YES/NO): YES